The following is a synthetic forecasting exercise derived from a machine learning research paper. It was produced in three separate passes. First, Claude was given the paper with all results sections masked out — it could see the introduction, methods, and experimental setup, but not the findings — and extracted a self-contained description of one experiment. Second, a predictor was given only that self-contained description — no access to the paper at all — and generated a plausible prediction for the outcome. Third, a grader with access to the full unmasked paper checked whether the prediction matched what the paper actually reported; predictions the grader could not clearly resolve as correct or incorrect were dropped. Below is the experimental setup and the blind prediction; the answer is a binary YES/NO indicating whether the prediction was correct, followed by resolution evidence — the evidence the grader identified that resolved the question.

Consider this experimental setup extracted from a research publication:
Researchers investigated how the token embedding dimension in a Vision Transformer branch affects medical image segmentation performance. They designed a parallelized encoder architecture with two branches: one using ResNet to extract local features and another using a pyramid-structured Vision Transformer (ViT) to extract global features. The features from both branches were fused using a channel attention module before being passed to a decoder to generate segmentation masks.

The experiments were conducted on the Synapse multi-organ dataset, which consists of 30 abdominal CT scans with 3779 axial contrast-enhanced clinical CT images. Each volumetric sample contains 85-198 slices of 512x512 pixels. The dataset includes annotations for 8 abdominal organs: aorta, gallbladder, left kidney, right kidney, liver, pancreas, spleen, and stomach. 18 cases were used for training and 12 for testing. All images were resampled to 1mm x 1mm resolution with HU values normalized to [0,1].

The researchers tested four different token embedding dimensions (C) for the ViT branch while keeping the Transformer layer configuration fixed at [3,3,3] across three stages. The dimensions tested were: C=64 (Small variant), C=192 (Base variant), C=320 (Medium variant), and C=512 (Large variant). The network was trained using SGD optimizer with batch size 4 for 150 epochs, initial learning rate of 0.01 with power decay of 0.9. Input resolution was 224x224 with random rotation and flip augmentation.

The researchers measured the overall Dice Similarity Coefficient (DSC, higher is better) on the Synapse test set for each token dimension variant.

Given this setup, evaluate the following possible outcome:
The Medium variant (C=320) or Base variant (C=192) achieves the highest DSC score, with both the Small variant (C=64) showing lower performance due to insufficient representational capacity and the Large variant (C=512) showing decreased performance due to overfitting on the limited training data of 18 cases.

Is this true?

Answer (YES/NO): NO